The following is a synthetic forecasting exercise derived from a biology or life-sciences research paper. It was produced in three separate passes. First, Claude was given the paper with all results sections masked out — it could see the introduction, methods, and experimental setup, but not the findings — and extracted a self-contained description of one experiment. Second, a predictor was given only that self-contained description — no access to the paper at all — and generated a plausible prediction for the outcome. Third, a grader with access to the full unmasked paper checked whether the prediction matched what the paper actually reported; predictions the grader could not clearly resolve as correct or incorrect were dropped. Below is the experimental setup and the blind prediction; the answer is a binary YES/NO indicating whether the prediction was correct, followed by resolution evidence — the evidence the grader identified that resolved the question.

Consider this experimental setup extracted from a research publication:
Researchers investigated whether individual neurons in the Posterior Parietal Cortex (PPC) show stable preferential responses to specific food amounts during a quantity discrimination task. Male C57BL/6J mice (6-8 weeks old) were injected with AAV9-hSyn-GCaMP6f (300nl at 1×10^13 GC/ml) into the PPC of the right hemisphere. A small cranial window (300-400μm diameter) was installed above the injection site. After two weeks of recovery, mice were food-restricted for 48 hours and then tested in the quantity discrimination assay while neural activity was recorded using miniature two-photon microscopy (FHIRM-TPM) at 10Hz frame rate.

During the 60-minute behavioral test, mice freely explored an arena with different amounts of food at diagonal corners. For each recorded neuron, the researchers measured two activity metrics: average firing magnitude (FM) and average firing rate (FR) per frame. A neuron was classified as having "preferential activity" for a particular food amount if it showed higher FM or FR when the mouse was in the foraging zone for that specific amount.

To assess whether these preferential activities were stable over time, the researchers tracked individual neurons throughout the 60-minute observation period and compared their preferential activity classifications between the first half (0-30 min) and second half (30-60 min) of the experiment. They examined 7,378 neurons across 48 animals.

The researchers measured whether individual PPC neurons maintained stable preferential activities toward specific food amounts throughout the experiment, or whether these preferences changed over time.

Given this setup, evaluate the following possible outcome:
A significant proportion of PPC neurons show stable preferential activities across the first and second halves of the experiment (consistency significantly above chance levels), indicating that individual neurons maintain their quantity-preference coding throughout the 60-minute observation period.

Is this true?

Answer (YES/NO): NO